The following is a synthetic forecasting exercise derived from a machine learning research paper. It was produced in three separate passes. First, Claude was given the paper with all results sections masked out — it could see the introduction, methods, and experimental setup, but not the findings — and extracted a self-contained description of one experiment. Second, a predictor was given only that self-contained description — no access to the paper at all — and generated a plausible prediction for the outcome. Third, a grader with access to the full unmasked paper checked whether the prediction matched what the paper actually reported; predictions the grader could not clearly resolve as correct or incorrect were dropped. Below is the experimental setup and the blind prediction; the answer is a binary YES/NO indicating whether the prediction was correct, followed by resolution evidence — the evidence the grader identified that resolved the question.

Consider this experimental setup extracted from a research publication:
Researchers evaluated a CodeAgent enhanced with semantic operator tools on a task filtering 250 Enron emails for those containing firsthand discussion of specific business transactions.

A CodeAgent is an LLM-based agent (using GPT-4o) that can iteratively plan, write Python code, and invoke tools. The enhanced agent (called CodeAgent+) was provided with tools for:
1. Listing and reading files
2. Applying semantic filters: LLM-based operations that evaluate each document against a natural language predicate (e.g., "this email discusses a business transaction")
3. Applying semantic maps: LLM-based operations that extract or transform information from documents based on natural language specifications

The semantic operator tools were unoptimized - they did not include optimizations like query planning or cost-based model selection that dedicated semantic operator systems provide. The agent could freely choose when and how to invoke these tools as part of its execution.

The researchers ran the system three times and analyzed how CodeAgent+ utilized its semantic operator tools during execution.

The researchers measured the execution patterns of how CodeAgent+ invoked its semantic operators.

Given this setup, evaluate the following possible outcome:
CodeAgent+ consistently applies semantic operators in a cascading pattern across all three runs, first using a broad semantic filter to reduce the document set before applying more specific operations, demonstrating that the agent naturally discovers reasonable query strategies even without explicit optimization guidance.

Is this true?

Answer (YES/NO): NO